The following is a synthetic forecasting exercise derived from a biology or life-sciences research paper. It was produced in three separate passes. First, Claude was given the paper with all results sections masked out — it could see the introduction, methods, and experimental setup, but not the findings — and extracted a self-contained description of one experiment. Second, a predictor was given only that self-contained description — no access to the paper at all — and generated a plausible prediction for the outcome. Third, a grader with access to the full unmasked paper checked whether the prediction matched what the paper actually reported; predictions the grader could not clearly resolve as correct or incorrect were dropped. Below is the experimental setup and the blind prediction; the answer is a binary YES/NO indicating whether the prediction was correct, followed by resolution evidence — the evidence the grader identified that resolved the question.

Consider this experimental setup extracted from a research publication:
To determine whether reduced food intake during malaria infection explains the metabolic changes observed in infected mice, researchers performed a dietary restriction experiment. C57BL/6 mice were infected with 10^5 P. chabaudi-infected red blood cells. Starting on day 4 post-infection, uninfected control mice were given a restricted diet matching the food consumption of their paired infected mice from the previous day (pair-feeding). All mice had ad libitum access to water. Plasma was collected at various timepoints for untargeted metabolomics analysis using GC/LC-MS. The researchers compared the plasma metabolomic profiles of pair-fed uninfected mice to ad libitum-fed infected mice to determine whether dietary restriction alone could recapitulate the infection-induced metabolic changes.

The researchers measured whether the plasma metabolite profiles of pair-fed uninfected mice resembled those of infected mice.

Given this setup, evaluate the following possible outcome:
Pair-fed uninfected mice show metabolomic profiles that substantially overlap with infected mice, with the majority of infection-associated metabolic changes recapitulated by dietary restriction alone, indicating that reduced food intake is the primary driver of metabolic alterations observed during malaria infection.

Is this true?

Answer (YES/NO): NO